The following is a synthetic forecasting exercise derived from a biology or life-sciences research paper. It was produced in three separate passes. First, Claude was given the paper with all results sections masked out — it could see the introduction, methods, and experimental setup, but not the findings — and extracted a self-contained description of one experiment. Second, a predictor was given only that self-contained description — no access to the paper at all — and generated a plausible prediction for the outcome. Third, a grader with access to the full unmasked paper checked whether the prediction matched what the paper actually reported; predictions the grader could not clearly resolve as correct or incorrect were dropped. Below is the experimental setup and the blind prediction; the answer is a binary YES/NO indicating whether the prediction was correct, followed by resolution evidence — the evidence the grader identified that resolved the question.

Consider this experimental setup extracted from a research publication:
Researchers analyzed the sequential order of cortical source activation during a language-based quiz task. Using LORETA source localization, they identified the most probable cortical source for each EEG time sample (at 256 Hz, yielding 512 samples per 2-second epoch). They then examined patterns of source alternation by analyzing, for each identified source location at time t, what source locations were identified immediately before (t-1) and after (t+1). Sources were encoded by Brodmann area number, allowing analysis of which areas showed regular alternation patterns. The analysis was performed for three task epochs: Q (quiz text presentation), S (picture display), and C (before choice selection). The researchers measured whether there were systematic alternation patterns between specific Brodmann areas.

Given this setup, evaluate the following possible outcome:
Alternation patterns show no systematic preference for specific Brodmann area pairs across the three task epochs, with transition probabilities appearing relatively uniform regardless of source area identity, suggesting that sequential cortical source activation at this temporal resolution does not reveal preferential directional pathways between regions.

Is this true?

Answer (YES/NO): NO